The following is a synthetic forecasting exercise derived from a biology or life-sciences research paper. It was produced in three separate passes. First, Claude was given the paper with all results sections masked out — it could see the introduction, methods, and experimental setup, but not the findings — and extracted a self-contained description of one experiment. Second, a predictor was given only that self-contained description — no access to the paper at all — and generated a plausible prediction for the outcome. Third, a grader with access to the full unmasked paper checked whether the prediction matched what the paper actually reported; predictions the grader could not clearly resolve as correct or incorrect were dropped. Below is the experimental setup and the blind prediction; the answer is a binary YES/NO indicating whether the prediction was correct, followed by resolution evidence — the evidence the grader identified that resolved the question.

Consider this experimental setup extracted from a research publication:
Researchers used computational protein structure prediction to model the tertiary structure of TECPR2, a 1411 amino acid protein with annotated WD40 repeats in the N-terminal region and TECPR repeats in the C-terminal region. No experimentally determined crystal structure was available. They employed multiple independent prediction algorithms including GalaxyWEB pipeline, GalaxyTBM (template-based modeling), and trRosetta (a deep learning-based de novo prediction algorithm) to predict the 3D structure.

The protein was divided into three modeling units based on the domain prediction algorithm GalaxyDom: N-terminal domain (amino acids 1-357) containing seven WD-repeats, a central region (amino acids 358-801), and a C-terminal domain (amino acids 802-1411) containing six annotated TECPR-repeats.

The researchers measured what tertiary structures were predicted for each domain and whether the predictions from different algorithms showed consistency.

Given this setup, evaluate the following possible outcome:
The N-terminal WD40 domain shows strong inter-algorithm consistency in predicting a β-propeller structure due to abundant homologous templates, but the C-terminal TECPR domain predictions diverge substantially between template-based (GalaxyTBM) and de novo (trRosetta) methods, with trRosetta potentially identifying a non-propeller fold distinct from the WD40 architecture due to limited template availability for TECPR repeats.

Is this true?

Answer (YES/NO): NO